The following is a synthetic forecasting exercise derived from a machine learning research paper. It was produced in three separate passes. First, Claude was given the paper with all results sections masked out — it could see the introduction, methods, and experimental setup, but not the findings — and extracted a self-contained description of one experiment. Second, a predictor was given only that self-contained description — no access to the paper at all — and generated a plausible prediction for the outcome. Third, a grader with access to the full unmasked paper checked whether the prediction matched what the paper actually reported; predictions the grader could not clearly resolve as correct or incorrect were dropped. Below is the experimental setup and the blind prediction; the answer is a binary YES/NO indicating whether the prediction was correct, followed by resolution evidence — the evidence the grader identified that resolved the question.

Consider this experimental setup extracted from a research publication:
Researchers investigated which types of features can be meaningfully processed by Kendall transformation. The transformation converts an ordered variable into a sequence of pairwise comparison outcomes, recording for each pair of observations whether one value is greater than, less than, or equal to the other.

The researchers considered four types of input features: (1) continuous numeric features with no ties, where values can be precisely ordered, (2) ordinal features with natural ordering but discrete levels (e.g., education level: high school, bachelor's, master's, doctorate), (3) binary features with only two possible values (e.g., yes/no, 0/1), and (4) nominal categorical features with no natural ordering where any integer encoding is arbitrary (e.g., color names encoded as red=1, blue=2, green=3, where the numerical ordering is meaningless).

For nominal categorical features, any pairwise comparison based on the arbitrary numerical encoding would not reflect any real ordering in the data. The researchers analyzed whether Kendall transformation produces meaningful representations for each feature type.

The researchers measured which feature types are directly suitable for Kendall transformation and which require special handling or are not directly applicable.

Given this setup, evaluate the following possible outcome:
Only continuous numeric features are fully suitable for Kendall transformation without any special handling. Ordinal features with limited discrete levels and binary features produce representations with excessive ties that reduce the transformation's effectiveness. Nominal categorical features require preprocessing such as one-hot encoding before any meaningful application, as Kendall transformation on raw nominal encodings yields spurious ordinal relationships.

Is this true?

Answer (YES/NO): NO